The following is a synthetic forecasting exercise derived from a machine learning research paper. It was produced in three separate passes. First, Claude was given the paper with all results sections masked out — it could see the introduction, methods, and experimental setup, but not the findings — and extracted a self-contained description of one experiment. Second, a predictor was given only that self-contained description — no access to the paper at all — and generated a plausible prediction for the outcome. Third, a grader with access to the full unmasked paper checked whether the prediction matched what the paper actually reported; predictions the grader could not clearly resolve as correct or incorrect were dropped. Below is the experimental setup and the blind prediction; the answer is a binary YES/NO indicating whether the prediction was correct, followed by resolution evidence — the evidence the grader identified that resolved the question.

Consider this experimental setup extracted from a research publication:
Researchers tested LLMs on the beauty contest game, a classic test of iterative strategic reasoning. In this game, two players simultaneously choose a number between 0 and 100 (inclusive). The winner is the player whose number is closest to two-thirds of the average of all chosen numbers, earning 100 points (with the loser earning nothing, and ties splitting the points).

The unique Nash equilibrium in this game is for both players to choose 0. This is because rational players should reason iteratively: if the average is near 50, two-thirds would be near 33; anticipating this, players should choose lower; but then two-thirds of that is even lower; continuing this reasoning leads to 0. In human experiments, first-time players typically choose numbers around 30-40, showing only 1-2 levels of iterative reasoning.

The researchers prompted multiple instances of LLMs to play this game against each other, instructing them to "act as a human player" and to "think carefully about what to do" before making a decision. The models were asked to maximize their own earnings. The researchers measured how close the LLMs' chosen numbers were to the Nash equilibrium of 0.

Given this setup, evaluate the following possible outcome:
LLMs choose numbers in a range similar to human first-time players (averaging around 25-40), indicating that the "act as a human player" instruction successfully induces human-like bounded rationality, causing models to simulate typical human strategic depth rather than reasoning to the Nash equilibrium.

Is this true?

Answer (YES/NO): NO